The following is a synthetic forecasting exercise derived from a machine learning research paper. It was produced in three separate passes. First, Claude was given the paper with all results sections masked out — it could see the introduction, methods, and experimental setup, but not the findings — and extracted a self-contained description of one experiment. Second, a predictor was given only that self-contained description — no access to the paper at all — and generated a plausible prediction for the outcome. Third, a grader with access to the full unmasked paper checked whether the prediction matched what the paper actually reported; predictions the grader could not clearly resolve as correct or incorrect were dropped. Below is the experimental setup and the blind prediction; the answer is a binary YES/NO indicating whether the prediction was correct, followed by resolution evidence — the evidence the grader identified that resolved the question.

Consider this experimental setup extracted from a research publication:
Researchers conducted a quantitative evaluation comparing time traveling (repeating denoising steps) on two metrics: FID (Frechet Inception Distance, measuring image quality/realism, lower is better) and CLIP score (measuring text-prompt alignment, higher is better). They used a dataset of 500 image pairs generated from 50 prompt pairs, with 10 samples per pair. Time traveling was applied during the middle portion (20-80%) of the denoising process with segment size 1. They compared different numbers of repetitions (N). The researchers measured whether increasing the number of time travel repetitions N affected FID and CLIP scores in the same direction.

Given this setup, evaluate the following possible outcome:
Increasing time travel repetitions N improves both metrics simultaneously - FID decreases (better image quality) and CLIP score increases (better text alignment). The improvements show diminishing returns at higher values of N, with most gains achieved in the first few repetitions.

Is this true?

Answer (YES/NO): NO